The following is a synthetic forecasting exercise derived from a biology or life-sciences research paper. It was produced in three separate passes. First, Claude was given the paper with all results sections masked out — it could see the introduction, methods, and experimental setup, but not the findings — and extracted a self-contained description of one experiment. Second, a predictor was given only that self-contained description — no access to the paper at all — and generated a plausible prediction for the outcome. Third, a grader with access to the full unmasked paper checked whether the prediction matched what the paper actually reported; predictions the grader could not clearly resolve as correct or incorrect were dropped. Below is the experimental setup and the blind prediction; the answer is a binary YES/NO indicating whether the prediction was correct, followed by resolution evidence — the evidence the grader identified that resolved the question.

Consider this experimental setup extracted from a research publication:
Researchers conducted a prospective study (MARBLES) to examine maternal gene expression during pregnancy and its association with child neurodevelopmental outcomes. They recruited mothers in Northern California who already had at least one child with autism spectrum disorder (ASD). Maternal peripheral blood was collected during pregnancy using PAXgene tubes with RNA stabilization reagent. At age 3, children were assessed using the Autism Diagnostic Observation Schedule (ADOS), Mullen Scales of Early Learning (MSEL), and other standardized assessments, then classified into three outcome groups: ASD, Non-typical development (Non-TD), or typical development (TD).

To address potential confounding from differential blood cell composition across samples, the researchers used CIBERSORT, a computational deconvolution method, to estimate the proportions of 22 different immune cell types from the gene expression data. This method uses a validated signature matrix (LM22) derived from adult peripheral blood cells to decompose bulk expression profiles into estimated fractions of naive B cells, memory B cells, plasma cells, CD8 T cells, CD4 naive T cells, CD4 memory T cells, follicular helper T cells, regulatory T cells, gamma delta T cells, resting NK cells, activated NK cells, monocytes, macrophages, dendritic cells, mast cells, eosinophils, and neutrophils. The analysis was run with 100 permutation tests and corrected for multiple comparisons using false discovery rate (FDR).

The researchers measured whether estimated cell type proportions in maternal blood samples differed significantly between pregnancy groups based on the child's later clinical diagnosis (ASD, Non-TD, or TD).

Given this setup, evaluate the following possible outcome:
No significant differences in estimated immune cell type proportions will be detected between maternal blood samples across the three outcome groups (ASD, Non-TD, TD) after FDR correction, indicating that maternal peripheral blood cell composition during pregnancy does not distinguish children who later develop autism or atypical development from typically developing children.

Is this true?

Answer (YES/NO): YES